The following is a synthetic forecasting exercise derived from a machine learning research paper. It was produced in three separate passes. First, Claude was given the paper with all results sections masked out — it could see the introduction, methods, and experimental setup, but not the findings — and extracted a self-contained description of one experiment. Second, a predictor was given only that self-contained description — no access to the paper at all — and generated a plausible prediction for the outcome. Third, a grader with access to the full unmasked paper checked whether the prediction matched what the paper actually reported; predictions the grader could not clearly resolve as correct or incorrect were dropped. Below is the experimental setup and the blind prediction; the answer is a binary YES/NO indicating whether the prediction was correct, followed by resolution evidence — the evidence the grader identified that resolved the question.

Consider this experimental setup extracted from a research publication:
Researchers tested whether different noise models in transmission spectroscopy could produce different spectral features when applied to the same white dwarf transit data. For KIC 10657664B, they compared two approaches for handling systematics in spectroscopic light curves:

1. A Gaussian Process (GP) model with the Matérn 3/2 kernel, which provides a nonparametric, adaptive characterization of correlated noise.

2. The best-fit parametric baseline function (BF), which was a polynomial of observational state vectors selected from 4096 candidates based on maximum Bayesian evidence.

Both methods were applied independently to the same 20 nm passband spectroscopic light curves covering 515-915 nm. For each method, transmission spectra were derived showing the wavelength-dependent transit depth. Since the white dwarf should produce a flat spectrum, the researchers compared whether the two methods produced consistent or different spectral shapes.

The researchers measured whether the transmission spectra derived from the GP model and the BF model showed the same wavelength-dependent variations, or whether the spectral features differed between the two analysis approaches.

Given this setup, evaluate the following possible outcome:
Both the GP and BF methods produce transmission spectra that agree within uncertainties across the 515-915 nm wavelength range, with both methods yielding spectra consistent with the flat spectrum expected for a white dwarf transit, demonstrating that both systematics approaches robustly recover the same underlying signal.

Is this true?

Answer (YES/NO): NO